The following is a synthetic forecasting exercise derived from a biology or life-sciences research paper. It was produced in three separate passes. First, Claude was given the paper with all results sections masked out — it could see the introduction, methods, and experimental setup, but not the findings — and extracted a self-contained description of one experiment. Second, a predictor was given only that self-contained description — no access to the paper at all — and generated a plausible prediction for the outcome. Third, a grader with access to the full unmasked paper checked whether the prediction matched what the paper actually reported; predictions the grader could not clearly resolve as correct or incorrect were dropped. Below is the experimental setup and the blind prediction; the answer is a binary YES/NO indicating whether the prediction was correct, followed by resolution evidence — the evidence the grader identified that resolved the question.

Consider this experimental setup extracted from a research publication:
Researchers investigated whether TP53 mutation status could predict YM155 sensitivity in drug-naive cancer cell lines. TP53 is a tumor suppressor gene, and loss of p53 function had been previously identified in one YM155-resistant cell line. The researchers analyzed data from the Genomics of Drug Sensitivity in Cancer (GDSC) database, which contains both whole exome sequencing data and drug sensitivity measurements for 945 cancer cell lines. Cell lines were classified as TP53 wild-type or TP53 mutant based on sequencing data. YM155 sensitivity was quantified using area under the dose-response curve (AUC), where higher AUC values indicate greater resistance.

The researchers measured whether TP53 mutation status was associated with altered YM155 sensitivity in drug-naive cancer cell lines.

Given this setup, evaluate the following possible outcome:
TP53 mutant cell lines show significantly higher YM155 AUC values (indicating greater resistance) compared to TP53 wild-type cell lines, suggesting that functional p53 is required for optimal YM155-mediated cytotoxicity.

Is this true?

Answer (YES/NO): NO